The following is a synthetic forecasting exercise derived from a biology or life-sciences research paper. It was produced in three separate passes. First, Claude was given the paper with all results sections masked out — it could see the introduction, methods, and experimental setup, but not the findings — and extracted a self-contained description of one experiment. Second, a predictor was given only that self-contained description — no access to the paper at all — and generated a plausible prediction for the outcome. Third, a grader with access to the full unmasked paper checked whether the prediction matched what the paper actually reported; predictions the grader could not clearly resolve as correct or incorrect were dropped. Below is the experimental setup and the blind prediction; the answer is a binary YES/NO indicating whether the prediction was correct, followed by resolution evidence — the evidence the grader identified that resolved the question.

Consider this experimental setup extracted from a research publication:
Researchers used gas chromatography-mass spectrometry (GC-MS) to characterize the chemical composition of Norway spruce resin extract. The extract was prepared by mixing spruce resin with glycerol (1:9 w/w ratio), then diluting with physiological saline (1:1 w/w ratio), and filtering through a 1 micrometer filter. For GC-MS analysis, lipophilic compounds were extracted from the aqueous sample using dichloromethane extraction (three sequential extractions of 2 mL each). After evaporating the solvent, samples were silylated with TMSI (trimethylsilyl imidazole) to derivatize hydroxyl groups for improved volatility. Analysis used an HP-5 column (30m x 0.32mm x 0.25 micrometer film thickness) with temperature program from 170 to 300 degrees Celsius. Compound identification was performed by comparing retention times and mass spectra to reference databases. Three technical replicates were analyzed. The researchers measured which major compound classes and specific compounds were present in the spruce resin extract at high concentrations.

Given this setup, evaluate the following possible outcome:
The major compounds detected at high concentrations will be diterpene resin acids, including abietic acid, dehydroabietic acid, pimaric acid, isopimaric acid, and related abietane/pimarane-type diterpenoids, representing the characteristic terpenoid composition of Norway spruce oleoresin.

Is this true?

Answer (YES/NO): NO